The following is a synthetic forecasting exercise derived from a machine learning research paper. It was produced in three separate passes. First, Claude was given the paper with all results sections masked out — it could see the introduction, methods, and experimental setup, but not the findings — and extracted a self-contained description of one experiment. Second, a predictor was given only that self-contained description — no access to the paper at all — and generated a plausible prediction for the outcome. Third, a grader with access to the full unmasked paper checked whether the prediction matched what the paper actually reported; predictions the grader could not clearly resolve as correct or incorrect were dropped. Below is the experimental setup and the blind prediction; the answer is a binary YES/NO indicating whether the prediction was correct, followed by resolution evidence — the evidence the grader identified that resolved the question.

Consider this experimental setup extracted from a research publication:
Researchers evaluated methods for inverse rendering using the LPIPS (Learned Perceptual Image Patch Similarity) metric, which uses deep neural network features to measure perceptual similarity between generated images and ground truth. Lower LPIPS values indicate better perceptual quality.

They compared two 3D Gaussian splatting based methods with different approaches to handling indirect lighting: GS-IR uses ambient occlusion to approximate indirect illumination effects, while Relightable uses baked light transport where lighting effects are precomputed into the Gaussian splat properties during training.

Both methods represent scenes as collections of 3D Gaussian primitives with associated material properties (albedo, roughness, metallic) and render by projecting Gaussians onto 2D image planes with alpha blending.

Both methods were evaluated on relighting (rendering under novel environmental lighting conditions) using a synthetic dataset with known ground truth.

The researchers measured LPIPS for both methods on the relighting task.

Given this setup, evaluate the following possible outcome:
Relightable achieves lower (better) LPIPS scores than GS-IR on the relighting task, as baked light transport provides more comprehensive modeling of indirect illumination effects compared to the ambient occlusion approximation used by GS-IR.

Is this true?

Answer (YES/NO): YES